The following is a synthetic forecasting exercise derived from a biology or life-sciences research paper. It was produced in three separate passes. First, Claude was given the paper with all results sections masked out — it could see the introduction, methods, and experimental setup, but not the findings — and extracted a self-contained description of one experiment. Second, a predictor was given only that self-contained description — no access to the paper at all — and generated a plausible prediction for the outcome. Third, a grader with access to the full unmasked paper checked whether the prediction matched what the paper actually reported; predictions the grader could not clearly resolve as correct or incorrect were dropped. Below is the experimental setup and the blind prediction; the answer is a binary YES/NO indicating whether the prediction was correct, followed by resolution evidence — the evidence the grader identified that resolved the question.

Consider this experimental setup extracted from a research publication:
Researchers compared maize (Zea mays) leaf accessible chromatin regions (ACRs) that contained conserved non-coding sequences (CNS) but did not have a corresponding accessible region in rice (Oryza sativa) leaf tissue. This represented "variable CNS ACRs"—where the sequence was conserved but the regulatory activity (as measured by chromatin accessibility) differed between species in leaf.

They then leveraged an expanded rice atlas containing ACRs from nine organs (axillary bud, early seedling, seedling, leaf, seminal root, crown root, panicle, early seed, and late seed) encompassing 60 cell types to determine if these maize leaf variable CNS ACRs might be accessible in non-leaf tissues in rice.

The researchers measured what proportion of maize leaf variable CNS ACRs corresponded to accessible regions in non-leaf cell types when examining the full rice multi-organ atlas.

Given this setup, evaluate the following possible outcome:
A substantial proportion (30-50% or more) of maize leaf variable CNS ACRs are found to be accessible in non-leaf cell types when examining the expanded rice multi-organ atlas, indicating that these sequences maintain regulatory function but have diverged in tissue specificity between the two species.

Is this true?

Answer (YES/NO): YES